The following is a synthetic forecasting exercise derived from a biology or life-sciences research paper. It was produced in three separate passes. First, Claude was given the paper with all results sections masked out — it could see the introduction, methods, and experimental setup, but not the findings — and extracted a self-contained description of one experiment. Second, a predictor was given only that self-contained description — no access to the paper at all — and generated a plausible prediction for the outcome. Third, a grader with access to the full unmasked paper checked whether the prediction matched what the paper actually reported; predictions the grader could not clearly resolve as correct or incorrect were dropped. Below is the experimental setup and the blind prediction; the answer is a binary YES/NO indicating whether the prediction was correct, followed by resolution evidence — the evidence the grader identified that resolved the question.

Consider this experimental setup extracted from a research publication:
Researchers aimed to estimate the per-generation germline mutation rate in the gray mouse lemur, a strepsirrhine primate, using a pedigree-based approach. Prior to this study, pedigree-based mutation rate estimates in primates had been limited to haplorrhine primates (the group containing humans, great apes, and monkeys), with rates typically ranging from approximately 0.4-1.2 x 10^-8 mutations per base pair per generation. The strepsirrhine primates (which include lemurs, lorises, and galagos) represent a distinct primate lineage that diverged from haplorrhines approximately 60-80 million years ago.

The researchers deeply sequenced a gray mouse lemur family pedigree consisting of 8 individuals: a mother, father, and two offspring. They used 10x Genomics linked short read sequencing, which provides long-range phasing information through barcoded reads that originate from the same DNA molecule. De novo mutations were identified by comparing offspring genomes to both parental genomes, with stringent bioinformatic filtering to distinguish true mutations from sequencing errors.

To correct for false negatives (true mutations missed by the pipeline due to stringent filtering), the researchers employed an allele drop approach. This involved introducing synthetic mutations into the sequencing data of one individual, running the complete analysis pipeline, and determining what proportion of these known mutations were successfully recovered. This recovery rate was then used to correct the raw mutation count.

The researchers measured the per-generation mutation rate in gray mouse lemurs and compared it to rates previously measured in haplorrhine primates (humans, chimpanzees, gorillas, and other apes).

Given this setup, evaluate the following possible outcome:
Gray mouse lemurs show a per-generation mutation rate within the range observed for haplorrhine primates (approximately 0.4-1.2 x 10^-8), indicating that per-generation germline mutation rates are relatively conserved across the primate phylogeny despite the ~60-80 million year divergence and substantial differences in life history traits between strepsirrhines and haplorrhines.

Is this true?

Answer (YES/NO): NO